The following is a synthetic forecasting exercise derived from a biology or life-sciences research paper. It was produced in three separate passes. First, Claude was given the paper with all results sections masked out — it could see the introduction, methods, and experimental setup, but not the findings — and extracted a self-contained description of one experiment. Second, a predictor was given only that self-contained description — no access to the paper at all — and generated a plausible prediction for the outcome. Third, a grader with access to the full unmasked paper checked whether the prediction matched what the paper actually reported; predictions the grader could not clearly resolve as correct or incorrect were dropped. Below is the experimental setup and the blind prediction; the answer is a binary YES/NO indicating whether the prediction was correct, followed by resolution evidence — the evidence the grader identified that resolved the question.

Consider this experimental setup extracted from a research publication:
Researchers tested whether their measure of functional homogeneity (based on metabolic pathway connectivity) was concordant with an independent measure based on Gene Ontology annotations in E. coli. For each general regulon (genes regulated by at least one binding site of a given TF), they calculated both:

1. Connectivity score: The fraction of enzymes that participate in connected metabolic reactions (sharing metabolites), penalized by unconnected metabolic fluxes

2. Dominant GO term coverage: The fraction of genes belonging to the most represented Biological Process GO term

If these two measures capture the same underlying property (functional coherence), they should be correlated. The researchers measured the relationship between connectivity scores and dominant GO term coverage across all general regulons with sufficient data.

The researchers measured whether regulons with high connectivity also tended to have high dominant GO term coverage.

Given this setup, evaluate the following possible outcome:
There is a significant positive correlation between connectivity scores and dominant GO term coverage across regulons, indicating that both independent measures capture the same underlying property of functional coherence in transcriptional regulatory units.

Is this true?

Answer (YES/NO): NO